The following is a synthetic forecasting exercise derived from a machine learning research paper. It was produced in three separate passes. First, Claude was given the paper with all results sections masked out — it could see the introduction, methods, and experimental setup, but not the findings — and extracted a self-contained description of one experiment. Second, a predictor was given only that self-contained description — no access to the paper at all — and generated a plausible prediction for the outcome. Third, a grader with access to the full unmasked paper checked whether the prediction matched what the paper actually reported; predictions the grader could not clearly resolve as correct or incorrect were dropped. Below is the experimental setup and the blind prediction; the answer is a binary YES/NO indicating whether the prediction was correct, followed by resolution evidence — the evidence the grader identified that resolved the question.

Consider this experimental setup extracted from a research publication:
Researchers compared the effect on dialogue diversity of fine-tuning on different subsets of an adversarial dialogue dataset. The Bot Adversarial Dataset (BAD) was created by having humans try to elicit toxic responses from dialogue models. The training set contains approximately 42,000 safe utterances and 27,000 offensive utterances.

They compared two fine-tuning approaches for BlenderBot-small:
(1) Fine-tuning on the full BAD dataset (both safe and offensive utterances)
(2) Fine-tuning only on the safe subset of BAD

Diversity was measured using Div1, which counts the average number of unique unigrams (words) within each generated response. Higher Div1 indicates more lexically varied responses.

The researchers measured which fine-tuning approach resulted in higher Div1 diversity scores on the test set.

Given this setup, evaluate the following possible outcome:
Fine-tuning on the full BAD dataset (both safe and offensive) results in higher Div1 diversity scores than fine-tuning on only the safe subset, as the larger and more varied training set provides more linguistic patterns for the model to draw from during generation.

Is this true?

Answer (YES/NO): YES